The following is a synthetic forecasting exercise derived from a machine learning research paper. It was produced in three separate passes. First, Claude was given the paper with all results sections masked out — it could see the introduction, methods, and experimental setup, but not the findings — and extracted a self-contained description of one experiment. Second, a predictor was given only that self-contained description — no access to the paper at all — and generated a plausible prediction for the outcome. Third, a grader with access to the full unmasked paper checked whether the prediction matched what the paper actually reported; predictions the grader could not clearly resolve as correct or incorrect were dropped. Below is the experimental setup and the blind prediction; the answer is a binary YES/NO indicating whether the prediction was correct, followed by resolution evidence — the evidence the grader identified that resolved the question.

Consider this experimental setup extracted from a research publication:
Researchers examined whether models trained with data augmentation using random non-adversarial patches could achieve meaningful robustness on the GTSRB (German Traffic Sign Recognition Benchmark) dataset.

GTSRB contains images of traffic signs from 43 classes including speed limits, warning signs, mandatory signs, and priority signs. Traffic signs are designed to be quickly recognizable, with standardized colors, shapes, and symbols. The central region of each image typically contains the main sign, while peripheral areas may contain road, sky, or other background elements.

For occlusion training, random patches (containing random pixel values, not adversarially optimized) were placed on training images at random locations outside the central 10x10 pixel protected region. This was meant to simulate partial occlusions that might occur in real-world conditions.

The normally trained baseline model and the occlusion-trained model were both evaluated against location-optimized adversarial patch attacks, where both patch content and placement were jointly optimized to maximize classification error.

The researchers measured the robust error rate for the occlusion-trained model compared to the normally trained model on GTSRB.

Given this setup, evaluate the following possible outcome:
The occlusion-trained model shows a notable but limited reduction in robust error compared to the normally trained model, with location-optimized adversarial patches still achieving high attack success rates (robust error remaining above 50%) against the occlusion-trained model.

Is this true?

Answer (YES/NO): YES